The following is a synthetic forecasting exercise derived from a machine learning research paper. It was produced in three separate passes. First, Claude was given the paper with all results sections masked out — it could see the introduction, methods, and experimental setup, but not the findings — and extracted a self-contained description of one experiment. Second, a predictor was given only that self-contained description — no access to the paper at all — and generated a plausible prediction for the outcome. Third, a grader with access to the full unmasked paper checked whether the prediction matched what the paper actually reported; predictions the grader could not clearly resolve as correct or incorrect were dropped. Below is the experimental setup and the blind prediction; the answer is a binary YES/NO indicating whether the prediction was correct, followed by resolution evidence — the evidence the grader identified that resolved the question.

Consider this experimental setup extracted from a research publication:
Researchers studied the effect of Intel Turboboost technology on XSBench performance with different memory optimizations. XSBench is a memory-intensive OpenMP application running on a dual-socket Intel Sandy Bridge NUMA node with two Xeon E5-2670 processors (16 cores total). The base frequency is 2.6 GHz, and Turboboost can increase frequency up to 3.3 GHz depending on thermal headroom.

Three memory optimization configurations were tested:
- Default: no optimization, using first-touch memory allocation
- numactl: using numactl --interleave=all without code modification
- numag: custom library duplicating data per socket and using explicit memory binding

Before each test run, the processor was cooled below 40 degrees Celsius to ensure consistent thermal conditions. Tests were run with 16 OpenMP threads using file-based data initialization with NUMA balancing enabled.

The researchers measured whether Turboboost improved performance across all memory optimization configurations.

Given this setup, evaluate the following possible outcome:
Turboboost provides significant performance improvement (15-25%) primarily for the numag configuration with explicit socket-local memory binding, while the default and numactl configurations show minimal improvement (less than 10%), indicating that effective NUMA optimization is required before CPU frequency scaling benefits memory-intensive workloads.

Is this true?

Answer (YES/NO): NO